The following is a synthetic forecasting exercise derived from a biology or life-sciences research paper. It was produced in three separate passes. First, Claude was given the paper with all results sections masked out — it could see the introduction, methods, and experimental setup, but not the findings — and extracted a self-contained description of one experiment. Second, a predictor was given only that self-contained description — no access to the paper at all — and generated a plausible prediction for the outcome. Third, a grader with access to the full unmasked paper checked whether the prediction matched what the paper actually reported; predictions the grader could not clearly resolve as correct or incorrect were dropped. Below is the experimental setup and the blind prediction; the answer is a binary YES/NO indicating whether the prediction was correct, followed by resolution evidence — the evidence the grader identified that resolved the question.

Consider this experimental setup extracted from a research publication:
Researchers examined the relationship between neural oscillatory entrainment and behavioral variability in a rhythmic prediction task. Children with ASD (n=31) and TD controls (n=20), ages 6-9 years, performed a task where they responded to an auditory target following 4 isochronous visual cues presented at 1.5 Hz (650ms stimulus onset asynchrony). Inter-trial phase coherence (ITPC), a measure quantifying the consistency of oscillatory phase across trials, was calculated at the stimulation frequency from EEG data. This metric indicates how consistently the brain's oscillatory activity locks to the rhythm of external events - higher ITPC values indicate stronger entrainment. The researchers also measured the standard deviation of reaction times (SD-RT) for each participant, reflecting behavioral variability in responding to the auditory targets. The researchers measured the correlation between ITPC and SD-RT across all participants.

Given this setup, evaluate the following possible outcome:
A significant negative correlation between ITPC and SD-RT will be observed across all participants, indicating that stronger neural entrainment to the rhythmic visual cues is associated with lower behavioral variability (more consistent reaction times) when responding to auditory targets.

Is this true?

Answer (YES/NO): YES